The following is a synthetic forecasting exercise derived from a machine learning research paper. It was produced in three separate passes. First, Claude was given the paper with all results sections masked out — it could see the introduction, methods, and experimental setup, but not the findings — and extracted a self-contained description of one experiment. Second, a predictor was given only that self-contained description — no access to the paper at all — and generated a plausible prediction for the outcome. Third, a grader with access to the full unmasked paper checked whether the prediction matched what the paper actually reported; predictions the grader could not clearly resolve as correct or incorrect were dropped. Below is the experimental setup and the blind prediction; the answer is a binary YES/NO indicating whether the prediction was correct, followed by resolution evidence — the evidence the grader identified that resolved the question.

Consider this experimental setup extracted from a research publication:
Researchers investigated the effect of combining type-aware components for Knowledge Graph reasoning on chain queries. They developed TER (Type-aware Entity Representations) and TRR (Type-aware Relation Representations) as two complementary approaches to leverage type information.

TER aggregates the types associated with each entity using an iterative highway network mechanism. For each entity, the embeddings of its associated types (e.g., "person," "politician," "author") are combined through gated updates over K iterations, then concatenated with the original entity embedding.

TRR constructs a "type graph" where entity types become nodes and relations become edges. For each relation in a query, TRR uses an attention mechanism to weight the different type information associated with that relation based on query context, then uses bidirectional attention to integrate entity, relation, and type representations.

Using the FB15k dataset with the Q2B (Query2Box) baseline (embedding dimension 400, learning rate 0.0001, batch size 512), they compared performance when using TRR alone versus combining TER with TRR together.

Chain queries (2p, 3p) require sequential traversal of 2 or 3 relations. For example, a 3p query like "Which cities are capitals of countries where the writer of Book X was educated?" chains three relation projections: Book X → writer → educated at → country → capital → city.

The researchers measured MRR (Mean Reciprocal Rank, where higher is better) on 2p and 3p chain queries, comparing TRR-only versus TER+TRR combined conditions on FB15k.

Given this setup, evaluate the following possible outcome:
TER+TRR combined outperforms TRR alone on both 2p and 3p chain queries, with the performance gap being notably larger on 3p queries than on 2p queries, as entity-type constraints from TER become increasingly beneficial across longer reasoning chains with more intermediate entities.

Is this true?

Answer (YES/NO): NO